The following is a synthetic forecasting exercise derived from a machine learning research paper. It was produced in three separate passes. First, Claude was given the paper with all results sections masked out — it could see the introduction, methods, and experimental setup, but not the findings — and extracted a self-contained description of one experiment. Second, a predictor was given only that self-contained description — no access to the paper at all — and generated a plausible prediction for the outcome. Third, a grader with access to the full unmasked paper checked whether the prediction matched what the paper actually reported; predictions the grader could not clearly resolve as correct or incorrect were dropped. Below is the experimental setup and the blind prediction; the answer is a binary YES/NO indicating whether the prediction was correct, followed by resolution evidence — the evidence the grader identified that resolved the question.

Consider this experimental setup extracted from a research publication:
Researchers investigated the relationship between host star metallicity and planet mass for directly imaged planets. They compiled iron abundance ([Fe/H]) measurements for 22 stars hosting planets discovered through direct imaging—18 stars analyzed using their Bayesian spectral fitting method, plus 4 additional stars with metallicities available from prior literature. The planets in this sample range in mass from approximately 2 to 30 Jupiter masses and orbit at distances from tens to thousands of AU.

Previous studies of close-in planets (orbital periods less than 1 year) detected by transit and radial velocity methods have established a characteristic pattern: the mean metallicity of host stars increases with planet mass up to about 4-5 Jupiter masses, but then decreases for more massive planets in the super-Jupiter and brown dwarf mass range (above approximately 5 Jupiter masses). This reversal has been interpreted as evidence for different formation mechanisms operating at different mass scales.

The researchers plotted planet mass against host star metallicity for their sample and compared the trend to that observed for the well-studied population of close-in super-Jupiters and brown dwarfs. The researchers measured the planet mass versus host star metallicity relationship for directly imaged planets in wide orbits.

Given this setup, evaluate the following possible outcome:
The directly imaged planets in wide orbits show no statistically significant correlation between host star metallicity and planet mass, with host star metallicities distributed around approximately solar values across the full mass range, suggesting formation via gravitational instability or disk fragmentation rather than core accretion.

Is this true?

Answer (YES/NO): NO